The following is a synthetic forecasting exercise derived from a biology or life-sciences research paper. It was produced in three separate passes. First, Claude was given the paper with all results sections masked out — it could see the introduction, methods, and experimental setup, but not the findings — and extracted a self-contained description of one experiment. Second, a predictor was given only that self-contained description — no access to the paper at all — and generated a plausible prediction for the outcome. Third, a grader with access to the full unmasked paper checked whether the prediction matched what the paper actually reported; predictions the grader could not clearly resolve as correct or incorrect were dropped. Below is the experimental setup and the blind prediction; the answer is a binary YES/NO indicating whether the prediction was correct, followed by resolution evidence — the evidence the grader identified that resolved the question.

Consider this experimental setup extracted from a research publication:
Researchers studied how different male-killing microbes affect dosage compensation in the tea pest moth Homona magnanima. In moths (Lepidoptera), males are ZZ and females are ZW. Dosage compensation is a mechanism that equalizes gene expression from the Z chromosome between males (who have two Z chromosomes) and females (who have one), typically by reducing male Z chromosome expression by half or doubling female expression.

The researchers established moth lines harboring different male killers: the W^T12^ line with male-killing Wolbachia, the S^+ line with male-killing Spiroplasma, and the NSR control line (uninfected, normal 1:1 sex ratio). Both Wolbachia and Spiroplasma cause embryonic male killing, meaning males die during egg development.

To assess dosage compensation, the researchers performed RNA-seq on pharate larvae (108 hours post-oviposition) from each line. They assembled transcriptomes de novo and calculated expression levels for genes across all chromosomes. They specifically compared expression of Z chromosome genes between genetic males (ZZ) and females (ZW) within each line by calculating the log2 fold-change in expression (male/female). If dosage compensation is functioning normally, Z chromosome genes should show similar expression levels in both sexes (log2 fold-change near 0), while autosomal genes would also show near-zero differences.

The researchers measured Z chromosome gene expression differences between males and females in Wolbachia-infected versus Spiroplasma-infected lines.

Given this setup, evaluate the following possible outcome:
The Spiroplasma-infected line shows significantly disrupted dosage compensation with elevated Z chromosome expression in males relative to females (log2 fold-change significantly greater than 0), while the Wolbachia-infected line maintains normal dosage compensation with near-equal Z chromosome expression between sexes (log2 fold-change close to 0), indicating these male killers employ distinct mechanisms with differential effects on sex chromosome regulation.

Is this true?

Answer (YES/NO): NO